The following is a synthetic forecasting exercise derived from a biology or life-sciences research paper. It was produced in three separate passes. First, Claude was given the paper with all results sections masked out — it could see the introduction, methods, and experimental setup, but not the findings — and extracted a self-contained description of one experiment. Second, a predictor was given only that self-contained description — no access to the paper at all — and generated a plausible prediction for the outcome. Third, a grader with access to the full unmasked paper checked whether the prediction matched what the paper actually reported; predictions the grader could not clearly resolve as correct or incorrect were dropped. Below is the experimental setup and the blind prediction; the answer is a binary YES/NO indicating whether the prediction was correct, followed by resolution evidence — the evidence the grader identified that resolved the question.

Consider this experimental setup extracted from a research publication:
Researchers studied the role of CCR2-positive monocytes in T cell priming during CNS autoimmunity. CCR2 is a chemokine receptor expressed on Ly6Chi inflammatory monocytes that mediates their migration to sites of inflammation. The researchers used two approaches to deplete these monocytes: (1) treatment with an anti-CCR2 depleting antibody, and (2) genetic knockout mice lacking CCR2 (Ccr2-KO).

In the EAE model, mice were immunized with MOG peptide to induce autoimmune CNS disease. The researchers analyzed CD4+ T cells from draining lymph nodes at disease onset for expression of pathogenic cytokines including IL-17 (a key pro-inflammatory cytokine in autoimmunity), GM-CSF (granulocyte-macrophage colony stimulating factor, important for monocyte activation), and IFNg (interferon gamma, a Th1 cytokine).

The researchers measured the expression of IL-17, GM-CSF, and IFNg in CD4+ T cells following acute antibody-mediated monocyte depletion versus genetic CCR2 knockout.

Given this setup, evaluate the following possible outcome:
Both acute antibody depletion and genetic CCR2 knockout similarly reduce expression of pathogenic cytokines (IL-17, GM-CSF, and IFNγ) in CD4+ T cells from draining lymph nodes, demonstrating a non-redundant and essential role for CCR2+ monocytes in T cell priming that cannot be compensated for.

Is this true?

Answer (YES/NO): YES